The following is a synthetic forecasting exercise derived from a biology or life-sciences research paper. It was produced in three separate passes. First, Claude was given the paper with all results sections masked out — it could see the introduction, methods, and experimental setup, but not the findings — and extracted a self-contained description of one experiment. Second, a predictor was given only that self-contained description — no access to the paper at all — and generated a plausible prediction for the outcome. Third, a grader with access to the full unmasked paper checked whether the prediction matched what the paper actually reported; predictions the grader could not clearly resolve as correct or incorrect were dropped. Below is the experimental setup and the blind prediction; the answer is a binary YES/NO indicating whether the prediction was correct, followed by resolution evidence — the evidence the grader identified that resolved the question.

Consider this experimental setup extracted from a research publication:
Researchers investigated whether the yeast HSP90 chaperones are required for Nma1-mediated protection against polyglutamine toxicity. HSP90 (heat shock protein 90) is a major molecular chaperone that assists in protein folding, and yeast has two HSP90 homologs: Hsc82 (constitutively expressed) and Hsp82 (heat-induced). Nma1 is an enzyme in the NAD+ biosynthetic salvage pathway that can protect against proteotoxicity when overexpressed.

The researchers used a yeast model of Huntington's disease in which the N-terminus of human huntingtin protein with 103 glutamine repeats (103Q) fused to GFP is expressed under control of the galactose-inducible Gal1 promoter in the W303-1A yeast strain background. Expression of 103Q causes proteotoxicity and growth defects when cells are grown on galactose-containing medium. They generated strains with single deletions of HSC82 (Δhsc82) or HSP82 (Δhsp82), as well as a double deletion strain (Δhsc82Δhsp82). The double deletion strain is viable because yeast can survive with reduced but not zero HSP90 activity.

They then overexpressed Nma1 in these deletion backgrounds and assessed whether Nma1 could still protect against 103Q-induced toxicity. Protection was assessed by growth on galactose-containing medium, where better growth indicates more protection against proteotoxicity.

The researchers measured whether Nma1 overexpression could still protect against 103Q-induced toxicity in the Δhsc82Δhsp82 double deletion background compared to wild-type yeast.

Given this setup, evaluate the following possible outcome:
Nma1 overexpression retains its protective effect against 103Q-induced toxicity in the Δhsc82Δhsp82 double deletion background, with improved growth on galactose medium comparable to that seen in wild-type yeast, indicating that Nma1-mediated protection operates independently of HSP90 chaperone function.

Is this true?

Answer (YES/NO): NO